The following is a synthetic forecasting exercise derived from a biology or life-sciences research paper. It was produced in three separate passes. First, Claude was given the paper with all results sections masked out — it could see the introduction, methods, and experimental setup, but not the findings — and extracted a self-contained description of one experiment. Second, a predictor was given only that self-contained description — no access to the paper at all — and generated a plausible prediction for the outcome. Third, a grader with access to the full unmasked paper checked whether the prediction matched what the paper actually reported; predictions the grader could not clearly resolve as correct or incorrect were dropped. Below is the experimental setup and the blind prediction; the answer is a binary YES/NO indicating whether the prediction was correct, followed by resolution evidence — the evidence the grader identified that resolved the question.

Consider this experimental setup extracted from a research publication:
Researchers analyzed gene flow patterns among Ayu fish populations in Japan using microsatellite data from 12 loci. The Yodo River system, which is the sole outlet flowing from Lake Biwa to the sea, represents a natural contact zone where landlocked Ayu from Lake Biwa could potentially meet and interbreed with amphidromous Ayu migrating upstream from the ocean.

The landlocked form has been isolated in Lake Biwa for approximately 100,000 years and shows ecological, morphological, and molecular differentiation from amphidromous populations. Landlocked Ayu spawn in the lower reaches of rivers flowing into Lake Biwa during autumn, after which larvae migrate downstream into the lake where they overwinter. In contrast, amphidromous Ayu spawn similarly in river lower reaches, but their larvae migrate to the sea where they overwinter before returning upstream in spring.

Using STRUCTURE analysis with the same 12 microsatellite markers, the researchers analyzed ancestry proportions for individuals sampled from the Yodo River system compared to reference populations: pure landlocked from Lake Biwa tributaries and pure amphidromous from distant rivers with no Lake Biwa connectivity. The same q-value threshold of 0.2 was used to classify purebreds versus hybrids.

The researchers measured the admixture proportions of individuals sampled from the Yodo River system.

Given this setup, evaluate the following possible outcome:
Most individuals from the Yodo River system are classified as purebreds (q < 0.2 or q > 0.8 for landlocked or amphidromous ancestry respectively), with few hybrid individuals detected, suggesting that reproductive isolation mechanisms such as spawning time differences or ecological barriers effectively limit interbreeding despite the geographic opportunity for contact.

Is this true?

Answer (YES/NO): NO